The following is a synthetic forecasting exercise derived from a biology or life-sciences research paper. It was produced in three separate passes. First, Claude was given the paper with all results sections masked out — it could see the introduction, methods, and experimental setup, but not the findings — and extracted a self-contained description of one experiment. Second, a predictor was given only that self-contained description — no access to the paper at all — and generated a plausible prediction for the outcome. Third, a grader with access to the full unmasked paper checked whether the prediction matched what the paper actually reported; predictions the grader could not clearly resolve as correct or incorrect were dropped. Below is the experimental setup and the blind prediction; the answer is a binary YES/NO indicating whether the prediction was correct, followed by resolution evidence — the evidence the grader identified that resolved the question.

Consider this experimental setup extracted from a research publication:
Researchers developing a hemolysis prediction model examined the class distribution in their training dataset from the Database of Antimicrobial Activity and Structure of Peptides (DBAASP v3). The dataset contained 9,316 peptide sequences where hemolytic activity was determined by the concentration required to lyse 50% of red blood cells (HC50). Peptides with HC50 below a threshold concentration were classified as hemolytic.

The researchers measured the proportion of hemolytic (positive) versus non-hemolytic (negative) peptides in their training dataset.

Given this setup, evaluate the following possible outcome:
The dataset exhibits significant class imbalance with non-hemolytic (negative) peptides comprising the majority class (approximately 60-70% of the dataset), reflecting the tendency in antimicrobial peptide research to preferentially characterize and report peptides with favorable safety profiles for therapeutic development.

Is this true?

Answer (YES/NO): NO